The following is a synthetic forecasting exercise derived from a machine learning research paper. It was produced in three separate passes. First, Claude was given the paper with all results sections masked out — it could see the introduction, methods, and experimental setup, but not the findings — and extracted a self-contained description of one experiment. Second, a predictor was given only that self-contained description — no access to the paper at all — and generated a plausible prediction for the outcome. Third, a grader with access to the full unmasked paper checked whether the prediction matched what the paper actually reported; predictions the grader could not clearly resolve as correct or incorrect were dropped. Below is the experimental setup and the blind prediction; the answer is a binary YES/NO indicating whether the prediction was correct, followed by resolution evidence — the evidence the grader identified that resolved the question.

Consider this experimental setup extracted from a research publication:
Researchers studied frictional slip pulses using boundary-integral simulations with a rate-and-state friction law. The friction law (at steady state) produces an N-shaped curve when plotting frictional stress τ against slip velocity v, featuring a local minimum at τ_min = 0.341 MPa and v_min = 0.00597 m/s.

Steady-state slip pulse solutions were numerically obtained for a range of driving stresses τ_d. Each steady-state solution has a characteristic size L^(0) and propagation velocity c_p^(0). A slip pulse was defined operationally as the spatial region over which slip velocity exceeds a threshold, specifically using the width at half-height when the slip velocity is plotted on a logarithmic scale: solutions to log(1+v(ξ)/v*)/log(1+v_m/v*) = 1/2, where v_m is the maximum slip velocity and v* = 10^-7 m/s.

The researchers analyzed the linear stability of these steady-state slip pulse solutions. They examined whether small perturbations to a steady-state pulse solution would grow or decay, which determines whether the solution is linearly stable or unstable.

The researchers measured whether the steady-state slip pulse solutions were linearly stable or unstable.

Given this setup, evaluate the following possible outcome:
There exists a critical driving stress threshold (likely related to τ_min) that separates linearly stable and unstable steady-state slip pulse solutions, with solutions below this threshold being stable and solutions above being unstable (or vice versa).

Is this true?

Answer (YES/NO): NO